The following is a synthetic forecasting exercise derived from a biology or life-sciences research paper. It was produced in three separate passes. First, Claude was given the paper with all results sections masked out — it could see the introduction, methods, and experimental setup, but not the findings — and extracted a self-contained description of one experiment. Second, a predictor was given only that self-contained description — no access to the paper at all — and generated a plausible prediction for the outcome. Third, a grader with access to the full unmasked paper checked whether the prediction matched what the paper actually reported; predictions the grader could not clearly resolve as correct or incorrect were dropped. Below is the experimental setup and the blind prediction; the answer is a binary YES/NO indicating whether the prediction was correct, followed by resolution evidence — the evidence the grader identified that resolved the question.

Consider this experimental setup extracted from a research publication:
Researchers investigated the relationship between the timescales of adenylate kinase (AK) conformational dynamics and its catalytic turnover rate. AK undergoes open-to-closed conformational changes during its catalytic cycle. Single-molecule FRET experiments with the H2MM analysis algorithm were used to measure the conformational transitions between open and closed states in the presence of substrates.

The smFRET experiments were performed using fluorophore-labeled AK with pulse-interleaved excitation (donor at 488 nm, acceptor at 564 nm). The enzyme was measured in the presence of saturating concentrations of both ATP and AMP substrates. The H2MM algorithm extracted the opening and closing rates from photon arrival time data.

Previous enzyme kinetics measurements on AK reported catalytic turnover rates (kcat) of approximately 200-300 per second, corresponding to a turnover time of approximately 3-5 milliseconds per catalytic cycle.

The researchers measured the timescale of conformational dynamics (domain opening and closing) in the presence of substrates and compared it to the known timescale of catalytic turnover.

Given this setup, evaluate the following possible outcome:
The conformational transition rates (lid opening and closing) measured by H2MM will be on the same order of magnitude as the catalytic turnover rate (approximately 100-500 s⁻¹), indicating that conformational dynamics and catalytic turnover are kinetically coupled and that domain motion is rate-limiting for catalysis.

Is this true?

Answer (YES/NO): NO